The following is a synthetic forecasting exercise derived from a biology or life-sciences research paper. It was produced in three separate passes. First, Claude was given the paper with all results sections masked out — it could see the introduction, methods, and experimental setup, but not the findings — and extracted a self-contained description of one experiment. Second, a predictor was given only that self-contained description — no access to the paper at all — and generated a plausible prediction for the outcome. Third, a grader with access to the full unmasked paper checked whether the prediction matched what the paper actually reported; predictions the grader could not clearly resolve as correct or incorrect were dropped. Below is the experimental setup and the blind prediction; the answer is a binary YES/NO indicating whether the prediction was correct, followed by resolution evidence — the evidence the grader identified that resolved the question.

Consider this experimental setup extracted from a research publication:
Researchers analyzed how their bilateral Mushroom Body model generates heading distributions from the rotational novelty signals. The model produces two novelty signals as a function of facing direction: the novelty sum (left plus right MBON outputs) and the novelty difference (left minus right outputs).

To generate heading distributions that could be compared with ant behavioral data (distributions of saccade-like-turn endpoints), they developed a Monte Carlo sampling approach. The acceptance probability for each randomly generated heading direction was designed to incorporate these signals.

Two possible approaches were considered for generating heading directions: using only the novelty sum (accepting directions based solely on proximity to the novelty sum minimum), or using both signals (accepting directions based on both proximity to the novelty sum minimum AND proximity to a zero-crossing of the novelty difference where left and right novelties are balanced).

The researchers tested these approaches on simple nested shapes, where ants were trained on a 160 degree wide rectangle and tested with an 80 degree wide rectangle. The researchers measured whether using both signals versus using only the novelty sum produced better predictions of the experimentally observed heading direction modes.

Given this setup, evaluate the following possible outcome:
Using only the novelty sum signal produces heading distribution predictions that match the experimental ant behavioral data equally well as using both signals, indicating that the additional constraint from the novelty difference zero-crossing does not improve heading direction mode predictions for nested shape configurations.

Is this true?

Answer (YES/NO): NO